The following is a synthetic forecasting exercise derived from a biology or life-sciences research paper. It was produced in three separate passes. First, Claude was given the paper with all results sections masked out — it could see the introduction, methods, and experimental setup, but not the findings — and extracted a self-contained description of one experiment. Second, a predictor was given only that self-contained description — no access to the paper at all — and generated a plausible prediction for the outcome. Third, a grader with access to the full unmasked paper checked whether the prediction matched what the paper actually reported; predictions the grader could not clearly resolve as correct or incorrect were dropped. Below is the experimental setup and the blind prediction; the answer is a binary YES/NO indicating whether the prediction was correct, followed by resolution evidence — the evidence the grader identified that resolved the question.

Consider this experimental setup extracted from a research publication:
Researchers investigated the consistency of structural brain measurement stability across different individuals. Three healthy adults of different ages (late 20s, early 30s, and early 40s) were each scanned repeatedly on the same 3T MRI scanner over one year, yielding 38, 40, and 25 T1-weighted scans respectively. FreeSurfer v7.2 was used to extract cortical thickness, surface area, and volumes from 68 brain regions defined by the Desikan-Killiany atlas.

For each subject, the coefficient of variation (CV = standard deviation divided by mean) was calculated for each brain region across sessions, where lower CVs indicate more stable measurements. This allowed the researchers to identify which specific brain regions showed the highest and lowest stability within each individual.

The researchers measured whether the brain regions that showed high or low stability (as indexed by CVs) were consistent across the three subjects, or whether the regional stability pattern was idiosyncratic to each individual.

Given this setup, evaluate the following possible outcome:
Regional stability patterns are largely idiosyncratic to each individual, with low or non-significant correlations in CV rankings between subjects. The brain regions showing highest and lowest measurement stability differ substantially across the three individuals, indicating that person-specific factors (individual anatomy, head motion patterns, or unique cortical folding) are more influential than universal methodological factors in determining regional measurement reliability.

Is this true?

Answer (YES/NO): NO